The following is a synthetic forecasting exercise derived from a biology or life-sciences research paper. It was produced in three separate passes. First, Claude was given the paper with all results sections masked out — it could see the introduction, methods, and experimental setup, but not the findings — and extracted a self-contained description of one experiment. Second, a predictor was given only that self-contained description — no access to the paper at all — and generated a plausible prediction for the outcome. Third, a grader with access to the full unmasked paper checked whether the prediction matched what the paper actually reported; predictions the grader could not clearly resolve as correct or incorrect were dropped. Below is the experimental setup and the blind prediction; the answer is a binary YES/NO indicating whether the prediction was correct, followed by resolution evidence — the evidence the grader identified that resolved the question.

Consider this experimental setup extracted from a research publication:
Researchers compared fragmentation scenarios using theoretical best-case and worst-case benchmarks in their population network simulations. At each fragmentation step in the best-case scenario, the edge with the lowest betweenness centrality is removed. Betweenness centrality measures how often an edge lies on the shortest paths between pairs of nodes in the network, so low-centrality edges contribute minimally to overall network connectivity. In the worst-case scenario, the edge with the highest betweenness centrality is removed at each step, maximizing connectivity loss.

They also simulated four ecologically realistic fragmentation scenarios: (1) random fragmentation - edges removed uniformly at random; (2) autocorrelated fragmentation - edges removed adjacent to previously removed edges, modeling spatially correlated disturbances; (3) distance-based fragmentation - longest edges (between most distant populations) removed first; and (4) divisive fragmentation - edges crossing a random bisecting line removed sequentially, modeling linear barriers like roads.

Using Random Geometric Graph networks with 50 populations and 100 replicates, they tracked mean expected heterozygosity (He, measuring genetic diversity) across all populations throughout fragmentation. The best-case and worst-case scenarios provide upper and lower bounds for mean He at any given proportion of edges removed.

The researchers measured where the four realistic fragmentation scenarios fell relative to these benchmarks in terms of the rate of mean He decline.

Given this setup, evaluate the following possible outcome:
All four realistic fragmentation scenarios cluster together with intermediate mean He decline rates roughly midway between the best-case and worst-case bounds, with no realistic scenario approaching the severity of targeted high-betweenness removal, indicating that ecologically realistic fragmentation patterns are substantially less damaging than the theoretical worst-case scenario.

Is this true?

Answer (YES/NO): NO